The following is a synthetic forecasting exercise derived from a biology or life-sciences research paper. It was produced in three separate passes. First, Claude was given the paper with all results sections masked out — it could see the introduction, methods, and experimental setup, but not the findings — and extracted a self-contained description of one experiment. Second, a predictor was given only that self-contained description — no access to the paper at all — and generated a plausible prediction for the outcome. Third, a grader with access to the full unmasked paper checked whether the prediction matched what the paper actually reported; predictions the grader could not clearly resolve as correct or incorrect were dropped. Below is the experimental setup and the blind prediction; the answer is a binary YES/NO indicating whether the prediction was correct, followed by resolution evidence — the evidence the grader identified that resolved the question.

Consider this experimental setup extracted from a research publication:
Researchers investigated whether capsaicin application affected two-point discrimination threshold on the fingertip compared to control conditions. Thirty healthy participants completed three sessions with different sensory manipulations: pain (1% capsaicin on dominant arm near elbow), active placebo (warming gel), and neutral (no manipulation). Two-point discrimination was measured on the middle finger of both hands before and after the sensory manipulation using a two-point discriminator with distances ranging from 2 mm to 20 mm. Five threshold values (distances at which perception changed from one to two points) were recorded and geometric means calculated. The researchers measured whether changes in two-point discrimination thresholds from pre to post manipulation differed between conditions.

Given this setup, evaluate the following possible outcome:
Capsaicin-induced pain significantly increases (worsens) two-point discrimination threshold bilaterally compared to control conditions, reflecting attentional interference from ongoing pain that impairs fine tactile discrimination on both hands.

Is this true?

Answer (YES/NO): NO